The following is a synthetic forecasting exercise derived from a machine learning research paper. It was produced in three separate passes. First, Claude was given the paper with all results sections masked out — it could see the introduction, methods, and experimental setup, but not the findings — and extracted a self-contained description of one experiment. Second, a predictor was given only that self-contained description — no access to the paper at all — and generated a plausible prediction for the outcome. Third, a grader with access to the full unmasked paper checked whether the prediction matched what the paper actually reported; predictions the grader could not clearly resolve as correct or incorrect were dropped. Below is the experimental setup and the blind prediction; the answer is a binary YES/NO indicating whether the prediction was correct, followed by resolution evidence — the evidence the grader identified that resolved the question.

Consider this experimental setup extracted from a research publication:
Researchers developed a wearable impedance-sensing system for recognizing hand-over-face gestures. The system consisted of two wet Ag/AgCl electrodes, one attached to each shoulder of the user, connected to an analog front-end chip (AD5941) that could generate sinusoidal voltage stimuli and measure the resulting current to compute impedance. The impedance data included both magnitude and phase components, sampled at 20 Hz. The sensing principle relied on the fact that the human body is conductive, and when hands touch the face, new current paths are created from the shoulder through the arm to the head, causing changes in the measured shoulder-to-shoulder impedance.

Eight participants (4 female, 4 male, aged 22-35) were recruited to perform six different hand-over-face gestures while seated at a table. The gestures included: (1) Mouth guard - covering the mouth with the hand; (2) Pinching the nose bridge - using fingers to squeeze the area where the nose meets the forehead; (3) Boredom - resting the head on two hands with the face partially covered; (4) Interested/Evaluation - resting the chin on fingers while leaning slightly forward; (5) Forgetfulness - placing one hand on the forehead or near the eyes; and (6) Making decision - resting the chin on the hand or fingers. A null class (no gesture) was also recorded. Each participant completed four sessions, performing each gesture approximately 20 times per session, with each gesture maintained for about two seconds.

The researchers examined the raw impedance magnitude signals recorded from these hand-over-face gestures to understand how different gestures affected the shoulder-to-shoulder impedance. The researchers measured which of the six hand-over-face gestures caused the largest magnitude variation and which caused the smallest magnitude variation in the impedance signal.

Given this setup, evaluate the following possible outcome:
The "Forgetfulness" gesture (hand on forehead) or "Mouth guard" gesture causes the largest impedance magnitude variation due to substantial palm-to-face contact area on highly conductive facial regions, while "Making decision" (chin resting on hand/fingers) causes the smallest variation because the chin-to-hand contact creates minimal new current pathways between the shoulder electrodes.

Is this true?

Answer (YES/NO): NO